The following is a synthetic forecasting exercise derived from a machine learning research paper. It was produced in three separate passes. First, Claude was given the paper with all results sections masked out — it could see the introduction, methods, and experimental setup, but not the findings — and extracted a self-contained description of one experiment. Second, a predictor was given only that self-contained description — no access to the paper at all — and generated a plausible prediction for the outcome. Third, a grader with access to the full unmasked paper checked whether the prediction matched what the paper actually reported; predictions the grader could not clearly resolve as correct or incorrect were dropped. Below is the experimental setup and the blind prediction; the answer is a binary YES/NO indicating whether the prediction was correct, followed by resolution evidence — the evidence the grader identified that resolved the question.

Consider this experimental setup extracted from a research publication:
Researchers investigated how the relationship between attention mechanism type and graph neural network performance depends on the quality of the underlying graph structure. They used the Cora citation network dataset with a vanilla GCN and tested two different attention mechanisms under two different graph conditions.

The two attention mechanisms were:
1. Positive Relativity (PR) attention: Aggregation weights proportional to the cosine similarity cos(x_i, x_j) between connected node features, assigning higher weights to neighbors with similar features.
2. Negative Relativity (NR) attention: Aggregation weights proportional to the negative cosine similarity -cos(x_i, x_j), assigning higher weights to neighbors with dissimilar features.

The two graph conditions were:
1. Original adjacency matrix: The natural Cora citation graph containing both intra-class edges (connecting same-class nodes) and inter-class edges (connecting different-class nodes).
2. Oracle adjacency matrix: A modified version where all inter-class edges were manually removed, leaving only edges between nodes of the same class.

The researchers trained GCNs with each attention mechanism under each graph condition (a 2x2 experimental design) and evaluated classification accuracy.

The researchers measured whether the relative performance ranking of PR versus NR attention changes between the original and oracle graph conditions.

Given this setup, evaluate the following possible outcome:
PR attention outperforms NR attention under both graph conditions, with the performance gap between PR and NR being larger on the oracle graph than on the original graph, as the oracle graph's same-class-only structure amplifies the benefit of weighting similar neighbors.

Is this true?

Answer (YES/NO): NO